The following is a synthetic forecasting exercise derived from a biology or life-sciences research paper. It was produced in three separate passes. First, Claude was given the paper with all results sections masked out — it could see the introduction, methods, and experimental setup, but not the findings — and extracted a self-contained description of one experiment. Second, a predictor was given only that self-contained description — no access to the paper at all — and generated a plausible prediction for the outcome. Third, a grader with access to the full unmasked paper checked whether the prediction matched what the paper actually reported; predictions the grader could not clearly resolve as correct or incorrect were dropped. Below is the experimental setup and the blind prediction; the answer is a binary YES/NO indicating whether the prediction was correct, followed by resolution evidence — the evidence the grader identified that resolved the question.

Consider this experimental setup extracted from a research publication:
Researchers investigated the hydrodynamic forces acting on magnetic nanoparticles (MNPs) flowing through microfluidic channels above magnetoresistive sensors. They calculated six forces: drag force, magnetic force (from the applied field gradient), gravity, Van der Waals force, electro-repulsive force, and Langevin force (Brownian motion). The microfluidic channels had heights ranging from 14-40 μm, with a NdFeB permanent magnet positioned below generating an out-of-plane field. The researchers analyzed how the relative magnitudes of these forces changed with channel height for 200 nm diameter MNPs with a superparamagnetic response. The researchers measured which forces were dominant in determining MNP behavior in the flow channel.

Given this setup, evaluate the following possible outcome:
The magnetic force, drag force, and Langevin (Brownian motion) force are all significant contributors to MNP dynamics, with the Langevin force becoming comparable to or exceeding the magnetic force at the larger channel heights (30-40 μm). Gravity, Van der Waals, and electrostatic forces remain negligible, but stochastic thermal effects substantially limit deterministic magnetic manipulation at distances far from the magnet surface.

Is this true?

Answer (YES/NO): NO